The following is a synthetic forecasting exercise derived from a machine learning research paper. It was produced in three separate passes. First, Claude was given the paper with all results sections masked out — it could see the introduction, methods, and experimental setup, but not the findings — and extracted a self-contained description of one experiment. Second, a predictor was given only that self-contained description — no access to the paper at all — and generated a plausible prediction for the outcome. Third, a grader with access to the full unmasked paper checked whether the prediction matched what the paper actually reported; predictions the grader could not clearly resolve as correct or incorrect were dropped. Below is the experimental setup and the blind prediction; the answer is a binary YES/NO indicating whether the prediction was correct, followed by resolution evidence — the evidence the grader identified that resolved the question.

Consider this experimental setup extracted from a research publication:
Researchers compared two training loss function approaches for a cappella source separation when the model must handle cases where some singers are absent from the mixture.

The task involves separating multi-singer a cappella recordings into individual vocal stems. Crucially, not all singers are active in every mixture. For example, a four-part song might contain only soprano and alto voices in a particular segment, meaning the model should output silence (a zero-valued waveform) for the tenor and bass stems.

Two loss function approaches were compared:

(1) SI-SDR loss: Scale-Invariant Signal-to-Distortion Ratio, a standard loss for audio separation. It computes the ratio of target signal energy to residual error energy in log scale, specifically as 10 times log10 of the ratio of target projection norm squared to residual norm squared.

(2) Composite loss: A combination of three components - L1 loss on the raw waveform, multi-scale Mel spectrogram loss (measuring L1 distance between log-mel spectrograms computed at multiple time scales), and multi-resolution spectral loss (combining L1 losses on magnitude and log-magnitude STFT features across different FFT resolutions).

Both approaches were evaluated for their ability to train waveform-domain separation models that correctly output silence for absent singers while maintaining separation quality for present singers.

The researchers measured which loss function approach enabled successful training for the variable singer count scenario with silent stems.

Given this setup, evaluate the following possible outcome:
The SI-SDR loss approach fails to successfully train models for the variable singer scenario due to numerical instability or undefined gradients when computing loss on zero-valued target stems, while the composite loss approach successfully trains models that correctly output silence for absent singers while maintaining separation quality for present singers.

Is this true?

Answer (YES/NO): NO